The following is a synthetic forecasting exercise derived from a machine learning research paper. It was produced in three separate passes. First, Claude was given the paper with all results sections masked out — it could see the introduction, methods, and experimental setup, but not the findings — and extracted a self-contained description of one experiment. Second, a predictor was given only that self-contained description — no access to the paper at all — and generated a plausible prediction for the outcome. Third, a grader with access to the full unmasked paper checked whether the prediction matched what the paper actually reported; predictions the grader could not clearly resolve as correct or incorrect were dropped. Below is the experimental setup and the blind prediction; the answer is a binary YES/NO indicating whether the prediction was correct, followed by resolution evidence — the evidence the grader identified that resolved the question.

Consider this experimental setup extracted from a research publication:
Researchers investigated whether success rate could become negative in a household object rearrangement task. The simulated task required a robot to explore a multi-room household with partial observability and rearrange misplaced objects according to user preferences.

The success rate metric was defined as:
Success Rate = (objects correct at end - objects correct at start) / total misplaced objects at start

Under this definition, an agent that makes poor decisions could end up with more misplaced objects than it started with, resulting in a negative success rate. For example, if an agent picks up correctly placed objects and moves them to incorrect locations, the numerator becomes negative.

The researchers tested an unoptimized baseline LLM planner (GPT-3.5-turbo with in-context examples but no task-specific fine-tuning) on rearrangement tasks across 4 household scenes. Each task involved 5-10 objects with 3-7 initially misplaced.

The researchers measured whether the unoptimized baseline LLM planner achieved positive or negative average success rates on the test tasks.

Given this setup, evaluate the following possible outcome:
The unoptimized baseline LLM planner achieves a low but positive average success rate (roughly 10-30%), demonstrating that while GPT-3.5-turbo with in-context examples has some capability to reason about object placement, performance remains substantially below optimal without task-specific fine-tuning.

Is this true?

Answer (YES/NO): NO